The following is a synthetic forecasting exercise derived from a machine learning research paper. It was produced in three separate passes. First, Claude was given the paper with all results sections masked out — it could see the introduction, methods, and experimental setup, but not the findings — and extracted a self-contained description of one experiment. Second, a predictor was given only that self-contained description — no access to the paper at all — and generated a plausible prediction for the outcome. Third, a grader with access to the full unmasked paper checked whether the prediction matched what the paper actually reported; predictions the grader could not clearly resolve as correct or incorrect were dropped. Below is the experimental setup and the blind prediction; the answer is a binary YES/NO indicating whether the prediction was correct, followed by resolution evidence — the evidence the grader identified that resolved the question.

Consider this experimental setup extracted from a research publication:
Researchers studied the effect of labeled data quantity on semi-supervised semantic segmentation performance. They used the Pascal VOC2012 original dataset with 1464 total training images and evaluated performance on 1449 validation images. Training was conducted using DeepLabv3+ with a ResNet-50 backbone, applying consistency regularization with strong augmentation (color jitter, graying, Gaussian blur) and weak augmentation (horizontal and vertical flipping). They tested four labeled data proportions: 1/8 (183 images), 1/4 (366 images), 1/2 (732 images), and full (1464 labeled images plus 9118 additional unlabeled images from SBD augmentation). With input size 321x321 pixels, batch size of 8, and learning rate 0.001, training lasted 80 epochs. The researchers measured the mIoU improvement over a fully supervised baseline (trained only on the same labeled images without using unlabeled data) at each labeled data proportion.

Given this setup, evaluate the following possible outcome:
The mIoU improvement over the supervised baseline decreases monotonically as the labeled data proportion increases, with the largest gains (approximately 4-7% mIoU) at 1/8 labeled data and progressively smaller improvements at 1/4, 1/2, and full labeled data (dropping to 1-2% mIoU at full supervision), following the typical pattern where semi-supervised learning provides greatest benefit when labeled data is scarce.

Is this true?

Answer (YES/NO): NO